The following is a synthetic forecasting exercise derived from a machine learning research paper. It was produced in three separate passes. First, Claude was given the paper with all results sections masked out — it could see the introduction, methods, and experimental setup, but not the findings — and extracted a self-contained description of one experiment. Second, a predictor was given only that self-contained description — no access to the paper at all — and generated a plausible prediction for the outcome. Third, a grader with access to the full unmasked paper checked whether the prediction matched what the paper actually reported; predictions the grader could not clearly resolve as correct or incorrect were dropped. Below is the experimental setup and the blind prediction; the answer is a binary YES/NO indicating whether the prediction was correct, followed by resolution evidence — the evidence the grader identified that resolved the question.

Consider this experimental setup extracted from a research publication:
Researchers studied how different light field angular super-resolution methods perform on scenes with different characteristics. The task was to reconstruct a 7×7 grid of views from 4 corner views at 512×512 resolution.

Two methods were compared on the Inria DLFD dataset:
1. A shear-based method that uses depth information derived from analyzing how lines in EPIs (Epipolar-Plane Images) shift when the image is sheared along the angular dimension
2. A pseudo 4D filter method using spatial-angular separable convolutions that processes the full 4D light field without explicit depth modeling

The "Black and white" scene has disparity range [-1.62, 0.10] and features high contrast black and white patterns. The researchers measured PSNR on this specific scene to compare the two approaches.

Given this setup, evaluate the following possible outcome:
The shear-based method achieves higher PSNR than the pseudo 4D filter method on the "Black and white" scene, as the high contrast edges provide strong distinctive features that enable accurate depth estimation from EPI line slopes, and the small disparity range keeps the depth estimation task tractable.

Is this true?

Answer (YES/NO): YES